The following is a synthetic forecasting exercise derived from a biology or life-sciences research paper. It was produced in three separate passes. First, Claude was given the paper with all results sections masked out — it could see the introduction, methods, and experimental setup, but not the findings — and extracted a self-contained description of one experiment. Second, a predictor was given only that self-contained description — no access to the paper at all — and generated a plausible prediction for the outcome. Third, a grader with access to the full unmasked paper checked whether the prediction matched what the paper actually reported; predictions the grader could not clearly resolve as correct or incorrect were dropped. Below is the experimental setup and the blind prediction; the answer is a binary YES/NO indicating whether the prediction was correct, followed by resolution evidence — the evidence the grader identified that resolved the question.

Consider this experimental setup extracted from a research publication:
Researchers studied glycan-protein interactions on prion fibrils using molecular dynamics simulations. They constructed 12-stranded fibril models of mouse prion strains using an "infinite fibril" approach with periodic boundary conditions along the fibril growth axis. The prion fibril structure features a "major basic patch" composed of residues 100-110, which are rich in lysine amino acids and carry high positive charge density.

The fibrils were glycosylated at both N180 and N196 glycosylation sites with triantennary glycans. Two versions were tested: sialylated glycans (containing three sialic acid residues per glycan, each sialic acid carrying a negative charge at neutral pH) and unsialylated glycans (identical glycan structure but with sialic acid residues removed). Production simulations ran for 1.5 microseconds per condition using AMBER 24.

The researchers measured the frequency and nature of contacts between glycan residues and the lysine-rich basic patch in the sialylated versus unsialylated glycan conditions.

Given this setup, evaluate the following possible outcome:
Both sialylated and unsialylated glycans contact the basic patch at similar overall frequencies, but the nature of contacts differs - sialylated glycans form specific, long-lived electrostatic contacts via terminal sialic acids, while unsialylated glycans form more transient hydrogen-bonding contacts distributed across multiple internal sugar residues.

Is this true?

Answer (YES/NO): NO